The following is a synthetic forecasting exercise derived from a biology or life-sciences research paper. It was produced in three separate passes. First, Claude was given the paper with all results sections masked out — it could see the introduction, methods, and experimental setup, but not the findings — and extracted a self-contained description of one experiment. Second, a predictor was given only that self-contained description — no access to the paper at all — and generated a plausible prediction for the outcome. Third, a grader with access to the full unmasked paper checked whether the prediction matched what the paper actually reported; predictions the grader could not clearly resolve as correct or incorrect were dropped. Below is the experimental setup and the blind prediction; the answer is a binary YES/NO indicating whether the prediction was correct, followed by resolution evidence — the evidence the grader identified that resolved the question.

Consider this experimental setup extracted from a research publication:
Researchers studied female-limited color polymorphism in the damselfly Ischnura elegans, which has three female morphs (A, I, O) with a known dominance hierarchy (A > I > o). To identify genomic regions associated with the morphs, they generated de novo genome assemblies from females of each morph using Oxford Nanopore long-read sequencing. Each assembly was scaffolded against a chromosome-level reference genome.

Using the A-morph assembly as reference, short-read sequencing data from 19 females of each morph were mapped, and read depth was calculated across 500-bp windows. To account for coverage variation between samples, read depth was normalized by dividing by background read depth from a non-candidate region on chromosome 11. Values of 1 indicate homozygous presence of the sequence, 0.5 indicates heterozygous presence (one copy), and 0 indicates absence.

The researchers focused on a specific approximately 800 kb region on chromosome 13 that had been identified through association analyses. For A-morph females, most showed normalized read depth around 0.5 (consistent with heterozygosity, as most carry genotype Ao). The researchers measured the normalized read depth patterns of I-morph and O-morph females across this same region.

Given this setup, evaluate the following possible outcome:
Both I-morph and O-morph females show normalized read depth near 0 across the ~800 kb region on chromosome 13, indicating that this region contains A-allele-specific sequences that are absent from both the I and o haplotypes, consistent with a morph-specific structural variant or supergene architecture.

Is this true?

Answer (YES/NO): NO